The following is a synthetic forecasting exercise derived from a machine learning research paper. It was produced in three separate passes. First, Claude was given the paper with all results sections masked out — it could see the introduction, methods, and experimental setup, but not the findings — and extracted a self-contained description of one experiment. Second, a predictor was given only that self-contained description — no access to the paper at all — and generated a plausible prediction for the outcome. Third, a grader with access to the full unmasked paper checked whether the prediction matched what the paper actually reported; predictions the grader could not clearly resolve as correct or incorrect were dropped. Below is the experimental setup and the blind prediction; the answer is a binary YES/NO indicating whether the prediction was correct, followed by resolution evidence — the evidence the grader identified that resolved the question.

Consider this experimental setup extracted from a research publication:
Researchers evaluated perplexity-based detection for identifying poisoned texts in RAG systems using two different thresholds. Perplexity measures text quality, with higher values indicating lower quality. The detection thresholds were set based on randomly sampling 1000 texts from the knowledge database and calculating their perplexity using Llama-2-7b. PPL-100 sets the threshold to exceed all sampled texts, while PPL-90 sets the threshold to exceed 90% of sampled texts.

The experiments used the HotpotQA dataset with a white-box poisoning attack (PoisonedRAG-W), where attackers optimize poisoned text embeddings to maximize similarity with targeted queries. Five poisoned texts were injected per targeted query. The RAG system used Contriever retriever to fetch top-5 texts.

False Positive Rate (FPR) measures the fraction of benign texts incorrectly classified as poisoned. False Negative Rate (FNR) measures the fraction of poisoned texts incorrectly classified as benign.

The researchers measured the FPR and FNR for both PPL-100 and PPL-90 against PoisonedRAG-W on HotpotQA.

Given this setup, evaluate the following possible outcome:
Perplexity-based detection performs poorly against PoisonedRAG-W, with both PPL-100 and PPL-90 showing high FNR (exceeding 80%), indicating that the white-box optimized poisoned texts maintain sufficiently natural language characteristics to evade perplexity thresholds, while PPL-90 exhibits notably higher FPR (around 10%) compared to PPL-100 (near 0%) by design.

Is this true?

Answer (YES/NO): NO